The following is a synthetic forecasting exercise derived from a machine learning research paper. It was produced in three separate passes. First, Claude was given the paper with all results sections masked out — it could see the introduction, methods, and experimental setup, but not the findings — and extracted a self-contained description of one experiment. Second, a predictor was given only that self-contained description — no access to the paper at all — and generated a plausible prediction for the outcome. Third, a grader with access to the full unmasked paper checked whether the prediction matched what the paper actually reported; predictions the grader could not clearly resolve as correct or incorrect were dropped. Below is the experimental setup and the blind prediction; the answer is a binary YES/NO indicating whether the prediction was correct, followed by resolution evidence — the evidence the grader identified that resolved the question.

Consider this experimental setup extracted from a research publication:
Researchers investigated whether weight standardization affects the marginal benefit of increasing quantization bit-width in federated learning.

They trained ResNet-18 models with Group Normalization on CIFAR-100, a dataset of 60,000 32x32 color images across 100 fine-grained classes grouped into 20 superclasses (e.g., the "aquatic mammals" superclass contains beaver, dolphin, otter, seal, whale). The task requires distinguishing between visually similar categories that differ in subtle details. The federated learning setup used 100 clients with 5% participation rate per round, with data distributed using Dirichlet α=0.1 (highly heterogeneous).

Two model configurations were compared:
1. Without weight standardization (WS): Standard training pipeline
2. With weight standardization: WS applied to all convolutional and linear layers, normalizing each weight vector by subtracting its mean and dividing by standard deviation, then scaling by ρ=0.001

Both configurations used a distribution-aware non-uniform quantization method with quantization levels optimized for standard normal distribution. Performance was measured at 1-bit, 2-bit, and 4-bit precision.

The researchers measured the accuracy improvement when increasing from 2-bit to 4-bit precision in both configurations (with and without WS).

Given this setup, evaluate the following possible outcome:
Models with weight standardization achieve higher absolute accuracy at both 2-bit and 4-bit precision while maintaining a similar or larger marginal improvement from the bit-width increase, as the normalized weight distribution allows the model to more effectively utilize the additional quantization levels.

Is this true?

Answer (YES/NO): NO